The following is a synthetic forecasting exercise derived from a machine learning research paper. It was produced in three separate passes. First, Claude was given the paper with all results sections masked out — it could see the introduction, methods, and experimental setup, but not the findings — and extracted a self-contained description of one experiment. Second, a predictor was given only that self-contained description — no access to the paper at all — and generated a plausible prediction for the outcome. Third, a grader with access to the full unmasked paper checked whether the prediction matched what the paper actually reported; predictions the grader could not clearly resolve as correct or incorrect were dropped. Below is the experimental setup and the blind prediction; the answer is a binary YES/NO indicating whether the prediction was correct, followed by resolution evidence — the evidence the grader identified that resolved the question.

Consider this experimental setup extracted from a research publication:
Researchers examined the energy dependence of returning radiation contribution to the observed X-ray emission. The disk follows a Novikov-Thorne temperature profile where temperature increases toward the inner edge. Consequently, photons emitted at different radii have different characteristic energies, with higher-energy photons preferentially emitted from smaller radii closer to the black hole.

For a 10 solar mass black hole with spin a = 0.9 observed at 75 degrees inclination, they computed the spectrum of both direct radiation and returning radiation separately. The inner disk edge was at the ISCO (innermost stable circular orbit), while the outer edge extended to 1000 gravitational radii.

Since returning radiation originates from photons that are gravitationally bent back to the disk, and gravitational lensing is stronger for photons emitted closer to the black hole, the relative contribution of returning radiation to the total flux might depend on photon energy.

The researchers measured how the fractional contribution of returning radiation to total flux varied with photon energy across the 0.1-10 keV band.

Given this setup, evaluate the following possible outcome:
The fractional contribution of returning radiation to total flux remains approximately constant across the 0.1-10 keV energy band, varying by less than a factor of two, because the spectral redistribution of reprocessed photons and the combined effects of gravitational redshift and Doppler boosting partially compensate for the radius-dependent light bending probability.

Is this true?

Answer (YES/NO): NO